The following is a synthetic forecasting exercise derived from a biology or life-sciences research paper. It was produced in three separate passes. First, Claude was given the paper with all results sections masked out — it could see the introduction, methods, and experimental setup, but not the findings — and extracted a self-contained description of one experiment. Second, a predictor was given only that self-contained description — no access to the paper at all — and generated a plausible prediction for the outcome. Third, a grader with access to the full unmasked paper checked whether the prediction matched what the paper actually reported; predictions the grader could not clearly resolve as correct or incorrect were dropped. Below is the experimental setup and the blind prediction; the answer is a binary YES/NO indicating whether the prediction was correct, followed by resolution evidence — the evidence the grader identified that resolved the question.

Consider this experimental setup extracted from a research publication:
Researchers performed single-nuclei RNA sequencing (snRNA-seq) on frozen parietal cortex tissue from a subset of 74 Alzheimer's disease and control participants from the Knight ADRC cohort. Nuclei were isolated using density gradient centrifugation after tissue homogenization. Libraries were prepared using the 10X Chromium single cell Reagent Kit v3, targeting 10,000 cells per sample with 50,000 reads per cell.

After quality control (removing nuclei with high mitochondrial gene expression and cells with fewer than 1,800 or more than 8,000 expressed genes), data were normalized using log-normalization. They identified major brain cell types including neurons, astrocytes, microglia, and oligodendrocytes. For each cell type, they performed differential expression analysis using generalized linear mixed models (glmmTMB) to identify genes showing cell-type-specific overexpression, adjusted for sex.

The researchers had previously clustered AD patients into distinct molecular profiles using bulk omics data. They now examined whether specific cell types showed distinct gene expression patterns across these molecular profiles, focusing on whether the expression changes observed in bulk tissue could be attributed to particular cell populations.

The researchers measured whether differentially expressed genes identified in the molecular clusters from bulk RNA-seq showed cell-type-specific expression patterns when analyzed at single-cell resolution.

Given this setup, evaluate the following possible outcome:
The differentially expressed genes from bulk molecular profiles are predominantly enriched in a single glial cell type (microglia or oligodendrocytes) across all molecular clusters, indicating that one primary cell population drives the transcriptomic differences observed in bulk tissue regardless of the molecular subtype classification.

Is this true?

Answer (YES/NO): NO